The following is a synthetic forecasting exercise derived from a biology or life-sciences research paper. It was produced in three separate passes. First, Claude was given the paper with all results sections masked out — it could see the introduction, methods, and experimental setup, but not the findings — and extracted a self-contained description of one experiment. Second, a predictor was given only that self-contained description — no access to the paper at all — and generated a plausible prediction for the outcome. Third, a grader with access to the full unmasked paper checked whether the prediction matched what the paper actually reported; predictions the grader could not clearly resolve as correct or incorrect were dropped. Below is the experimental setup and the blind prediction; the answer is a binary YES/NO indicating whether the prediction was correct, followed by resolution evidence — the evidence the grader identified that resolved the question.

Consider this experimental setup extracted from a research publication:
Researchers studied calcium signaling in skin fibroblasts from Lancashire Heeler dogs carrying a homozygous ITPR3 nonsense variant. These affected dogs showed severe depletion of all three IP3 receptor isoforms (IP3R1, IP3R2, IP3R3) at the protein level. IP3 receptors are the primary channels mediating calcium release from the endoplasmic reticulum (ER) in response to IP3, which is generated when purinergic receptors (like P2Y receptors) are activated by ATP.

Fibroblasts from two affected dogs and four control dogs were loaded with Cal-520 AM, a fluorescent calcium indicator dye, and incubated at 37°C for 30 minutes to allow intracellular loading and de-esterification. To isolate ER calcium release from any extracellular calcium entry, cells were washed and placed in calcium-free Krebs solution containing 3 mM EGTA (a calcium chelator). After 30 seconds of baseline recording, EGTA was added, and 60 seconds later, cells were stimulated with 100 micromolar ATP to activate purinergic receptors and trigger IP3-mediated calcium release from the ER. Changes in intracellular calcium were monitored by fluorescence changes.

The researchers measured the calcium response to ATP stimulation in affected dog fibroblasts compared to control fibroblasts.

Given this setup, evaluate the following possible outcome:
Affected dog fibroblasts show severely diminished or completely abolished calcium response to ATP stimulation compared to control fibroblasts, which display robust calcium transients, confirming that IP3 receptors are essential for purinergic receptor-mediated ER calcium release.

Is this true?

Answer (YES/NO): NO